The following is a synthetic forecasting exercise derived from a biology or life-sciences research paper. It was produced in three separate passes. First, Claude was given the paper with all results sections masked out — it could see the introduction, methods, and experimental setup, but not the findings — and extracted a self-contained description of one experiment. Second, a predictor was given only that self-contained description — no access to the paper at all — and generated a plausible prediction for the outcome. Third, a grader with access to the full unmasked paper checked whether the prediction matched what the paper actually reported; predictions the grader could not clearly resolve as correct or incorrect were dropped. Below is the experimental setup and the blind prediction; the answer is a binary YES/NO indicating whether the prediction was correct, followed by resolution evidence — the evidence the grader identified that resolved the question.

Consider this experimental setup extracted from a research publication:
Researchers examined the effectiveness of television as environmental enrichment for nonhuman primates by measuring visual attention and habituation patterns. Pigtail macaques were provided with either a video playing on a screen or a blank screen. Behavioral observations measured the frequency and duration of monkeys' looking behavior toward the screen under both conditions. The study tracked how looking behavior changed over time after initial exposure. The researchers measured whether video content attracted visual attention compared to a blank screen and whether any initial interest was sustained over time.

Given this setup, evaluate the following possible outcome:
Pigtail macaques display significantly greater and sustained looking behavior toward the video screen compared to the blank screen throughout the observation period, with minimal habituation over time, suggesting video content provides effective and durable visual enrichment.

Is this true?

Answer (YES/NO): NO